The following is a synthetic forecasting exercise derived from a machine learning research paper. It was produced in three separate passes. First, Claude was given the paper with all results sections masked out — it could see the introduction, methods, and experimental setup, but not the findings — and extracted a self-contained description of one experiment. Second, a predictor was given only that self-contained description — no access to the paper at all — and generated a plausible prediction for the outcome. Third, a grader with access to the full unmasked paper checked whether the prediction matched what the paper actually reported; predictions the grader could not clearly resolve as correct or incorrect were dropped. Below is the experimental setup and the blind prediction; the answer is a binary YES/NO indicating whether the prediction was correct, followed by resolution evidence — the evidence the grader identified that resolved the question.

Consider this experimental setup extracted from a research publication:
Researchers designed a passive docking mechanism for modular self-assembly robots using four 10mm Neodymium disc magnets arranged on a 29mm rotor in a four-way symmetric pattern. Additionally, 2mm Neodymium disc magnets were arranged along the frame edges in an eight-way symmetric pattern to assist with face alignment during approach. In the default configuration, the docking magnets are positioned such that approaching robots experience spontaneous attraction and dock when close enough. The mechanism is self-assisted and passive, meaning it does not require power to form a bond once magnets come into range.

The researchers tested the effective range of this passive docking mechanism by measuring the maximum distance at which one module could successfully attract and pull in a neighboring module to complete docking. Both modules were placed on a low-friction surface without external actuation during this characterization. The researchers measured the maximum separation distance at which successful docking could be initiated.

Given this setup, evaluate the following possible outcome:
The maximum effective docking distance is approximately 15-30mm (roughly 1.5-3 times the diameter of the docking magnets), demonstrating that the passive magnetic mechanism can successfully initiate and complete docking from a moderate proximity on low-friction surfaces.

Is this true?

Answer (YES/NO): NO